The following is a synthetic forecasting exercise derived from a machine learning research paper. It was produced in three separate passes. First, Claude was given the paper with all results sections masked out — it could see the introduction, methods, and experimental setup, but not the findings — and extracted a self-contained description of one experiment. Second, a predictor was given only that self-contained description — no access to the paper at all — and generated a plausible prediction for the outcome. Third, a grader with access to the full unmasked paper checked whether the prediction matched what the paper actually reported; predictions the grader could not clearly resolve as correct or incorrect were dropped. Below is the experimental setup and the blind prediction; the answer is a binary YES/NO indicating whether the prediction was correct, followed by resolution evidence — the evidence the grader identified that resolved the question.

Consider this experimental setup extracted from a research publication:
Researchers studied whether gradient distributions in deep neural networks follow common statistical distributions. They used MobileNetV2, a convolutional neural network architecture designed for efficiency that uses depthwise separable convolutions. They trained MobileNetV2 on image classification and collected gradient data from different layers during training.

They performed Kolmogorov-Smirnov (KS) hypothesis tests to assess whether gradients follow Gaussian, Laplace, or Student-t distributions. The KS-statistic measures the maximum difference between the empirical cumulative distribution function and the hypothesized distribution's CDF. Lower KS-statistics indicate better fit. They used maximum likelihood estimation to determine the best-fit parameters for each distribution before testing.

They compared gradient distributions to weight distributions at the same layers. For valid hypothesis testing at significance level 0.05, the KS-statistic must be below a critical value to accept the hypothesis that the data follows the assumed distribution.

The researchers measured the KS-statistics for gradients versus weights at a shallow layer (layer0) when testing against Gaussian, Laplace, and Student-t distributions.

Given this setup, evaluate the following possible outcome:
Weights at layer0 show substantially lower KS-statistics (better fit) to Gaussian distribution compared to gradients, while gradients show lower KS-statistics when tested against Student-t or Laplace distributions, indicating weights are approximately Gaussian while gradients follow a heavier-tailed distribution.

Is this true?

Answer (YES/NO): NO